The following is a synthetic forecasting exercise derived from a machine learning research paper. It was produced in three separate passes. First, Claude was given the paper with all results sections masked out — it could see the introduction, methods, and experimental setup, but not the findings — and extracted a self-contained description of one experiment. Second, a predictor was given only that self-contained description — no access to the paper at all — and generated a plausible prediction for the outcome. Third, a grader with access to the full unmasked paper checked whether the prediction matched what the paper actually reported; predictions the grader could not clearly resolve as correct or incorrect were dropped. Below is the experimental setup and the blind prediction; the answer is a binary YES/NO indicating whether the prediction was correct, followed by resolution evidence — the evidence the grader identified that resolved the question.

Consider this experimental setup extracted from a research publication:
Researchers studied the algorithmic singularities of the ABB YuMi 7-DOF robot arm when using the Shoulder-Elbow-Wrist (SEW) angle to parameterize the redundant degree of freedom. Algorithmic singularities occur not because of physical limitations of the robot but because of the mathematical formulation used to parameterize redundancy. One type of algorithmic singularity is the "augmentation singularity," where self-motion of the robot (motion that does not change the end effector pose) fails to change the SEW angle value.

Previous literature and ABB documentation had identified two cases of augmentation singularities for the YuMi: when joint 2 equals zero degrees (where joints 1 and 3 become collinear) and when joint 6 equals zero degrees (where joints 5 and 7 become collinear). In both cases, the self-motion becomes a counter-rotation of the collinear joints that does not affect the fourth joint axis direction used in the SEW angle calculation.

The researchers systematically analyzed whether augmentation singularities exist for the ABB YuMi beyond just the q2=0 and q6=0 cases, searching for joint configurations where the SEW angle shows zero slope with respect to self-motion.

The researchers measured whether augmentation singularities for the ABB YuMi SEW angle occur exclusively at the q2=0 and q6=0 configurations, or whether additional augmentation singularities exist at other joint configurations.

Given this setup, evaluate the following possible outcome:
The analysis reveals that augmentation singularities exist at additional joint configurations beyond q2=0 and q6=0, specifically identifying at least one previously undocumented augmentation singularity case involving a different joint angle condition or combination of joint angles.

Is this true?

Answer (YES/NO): YES